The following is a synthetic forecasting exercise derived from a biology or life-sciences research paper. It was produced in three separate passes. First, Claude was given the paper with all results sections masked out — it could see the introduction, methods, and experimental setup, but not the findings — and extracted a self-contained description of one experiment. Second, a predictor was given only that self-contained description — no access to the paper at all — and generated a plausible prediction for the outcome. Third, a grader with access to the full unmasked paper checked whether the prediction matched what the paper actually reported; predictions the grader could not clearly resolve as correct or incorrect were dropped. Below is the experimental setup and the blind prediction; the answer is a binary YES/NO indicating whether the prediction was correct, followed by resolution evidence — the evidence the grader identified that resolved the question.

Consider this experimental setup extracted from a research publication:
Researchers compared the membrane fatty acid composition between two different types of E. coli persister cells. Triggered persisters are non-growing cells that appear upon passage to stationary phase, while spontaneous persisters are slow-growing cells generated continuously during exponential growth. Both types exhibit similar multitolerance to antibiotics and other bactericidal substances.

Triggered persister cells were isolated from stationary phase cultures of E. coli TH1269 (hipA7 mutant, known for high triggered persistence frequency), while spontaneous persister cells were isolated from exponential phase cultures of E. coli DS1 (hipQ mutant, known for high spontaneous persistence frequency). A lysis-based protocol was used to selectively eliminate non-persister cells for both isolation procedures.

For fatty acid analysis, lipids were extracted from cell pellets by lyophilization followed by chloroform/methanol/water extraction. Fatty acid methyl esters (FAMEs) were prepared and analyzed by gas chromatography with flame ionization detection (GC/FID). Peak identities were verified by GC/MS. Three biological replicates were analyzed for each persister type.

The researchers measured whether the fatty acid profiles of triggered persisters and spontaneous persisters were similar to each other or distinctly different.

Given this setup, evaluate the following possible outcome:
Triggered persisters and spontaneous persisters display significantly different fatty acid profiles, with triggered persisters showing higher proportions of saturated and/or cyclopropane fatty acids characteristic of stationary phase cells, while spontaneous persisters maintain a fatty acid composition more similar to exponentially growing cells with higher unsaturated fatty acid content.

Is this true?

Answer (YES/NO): NO